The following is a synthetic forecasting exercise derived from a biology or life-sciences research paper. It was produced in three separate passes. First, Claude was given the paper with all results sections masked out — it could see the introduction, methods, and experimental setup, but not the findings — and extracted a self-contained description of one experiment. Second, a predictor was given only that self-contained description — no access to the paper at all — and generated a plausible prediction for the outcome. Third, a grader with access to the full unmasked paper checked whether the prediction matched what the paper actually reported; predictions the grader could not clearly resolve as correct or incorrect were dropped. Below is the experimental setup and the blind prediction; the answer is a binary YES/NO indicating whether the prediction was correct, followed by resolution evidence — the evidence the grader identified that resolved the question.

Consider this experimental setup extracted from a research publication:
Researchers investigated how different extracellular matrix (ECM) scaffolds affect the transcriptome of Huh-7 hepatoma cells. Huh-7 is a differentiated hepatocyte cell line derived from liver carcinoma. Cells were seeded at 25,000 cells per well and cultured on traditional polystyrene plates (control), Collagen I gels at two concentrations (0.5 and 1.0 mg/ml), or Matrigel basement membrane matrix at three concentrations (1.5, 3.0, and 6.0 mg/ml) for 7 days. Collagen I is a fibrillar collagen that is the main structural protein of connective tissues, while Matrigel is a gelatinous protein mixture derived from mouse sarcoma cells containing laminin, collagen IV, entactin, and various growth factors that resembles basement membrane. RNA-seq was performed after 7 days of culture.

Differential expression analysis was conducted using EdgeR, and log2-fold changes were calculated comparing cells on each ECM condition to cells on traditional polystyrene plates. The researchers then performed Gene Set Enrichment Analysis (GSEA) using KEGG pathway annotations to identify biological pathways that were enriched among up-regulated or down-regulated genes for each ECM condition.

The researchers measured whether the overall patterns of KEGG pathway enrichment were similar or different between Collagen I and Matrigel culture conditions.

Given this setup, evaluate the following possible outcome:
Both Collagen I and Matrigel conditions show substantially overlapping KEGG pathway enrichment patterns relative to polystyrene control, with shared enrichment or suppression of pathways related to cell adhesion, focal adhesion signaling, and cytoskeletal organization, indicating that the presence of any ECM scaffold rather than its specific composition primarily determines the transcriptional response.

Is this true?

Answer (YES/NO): NO